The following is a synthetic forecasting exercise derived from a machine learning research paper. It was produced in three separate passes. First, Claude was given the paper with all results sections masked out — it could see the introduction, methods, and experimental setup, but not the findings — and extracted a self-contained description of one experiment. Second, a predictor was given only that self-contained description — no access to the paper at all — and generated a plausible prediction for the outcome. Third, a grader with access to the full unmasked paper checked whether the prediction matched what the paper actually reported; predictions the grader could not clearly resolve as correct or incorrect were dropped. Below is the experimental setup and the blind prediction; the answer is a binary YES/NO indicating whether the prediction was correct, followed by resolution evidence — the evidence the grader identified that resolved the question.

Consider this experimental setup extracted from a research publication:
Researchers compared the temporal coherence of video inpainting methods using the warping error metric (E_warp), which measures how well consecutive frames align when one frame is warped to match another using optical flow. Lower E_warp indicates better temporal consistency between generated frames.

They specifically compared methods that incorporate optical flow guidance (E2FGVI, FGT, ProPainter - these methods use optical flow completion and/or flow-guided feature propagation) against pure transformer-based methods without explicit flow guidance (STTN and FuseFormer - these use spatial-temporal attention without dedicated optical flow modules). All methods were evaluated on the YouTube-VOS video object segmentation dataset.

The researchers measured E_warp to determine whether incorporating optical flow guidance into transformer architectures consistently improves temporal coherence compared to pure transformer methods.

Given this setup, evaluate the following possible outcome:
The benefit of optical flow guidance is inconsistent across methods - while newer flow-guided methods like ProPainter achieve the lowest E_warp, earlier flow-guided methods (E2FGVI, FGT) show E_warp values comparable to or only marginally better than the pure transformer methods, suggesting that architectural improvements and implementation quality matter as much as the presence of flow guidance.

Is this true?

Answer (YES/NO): NO